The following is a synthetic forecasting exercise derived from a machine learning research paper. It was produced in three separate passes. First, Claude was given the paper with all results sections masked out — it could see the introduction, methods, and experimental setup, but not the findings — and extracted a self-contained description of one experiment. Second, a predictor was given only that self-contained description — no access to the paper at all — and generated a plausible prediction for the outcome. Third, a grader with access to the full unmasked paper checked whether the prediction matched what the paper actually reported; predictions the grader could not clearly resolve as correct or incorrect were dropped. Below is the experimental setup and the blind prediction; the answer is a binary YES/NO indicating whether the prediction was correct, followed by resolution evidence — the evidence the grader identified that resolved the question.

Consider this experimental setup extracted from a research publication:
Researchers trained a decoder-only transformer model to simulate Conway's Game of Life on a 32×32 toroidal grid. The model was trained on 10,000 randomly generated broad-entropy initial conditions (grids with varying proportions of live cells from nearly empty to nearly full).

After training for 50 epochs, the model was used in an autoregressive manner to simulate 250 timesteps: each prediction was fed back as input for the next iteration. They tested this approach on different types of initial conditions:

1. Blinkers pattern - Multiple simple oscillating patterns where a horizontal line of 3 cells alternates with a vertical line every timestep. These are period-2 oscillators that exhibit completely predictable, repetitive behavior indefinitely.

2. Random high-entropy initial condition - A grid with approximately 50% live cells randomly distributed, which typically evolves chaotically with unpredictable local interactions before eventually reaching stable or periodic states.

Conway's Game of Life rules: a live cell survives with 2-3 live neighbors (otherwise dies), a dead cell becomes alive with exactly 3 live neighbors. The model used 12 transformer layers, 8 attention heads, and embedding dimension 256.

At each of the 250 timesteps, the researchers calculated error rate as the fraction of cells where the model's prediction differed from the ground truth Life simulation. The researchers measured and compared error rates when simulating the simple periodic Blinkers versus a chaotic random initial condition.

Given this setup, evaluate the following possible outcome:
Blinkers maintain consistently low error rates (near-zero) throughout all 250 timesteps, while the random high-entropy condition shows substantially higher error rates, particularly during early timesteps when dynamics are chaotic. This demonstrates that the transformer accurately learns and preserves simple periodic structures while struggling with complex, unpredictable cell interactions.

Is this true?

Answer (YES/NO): NO